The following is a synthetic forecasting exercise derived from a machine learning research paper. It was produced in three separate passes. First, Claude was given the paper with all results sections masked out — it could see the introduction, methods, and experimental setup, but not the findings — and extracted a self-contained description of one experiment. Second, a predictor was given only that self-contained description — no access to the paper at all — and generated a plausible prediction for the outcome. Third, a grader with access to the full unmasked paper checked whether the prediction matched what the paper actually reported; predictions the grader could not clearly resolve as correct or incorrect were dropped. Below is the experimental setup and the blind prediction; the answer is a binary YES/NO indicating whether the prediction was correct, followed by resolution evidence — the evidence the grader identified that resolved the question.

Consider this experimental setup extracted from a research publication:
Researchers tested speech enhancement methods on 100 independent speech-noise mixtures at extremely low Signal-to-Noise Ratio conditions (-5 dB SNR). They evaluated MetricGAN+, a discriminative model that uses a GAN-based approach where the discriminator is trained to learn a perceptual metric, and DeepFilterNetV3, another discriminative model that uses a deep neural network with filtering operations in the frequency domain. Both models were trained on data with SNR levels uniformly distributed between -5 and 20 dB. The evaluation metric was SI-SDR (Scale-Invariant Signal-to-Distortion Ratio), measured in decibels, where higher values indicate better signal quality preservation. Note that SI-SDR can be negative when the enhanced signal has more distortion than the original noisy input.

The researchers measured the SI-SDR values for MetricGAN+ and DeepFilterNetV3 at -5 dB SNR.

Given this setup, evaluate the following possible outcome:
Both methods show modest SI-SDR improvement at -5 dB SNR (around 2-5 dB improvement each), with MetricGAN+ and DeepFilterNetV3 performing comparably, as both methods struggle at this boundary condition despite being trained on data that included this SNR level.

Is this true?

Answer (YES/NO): NO